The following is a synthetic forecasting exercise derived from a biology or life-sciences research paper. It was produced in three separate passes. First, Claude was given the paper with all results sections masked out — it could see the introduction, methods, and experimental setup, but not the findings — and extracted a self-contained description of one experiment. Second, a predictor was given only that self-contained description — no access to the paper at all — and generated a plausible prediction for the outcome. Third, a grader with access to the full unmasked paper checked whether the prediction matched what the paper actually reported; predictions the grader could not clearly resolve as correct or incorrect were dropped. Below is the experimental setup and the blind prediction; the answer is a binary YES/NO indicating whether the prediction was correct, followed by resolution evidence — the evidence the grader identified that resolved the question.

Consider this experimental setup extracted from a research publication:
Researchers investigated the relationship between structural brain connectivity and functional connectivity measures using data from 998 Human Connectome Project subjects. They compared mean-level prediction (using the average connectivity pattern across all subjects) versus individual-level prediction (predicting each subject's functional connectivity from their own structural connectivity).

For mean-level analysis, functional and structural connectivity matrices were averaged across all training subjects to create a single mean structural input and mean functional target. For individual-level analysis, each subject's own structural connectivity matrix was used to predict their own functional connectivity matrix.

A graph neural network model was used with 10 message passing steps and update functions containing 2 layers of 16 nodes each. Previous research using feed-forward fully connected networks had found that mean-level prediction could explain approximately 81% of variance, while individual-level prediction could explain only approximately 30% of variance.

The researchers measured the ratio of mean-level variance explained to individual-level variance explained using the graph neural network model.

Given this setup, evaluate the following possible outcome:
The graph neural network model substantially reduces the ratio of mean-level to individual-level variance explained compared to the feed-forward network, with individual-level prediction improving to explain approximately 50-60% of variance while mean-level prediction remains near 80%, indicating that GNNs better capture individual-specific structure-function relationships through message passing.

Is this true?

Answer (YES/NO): NO